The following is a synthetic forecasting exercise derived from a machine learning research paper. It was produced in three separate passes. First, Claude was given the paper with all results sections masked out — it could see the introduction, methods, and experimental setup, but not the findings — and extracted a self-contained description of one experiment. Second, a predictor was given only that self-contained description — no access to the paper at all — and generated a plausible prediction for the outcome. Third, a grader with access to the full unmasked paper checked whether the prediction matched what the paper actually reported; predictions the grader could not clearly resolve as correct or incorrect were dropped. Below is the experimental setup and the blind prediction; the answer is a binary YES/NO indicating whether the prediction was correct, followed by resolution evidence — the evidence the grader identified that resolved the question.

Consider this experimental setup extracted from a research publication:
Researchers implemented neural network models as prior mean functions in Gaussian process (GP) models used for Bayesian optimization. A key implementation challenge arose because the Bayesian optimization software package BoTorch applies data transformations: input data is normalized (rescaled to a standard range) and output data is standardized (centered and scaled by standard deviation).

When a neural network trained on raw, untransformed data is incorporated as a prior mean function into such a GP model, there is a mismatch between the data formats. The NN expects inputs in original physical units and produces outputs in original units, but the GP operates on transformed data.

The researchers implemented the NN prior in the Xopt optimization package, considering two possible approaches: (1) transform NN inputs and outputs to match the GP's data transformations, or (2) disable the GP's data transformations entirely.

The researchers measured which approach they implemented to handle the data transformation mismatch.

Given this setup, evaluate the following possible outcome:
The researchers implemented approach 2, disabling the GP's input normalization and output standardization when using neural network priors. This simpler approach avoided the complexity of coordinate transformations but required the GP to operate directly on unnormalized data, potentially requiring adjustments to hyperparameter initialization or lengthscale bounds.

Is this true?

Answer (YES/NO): NO